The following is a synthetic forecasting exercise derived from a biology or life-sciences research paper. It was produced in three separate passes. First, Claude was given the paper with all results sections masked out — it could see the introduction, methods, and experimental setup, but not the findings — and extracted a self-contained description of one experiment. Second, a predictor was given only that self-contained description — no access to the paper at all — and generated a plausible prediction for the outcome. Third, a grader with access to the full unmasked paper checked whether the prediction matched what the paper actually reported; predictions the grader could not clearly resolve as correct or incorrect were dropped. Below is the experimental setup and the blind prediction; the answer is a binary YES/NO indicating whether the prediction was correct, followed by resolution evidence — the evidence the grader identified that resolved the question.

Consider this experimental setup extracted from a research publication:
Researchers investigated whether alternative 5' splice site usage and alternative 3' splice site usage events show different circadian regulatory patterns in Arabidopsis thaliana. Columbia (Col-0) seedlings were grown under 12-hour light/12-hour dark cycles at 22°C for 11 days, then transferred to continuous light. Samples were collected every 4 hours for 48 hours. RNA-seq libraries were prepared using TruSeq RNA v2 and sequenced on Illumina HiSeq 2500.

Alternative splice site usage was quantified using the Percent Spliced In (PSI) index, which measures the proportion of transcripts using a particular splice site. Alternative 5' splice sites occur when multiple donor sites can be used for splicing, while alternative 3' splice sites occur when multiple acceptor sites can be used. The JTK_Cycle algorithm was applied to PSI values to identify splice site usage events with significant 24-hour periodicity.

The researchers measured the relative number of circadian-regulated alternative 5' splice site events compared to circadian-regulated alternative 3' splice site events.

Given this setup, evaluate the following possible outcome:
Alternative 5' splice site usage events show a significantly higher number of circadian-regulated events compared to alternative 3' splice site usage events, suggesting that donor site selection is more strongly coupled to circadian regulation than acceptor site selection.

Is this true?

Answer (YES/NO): NO